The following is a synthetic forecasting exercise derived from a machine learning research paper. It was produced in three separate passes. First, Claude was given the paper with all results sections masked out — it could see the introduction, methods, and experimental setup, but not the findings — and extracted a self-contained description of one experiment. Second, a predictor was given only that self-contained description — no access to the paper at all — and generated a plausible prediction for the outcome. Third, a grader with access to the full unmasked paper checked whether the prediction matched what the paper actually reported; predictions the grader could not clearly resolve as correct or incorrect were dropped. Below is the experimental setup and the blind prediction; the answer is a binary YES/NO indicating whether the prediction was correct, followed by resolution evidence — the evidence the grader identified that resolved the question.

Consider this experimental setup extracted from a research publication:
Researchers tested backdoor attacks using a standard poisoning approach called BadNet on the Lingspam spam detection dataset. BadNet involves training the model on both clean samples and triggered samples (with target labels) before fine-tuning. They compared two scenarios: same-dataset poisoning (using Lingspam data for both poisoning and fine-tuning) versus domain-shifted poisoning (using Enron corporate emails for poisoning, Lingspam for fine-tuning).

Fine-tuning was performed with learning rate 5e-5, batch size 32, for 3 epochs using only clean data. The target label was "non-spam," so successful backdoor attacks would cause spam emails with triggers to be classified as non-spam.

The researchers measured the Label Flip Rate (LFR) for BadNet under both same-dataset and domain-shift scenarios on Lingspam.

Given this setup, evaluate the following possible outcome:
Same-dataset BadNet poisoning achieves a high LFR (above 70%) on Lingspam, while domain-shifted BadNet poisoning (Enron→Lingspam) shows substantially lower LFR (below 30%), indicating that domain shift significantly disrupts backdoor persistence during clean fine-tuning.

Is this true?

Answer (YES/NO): NO